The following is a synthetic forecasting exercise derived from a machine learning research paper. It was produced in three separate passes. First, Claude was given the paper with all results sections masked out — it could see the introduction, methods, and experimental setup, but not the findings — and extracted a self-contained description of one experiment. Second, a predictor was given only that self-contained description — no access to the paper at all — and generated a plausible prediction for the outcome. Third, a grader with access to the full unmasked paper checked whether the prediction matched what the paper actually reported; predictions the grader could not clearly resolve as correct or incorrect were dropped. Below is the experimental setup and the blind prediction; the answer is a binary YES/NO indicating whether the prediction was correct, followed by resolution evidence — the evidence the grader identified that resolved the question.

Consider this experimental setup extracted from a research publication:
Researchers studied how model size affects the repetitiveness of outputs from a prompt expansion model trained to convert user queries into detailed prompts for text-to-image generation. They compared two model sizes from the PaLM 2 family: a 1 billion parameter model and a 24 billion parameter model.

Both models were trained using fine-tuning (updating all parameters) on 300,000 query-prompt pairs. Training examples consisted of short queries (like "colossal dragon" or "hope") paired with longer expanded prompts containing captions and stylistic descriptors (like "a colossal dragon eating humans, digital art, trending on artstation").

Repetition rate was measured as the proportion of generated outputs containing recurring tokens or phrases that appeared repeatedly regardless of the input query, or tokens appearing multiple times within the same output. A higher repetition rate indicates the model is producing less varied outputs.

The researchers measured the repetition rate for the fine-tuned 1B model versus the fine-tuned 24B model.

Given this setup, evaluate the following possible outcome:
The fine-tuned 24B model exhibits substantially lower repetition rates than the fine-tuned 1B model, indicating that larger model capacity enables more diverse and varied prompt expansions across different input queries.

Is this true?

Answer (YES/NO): NO